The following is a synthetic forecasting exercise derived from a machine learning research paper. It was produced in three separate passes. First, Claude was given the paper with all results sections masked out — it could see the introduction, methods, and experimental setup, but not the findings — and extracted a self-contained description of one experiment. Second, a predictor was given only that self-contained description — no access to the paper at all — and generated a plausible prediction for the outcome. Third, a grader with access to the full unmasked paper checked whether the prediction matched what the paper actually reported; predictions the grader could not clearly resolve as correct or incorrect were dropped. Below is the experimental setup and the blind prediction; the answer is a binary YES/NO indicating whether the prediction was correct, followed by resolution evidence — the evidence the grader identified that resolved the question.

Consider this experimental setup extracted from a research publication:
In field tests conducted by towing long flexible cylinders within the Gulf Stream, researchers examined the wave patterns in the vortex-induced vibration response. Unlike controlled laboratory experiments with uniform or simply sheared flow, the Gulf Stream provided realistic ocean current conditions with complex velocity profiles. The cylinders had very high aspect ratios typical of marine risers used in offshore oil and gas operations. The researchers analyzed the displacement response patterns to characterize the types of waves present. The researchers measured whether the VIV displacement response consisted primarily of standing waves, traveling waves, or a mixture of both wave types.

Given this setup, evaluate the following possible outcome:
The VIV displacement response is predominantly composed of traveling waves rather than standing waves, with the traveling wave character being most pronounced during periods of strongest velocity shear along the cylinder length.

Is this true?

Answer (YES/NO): NO